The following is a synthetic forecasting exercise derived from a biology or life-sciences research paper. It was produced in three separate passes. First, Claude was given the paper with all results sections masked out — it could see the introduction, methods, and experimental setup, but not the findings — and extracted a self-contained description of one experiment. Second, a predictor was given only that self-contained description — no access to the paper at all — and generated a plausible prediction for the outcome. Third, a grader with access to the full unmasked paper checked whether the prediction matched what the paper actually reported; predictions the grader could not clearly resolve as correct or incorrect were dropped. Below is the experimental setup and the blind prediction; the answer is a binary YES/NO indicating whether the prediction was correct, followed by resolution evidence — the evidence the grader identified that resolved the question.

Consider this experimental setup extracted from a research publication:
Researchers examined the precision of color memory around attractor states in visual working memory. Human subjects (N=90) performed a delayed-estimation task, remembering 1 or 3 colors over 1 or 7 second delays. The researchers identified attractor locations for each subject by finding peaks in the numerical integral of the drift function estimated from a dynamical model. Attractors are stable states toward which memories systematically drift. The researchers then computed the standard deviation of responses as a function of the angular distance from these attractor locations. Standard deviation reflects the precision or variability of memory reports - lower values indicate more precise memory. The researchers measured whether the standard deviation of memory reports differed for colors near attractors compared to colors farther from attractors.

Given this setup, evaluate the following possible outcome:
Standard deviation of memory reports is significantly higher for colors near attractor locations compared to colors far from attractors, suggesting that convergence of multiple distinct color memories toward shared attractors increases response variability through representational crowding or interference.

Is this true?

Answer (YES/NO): NO